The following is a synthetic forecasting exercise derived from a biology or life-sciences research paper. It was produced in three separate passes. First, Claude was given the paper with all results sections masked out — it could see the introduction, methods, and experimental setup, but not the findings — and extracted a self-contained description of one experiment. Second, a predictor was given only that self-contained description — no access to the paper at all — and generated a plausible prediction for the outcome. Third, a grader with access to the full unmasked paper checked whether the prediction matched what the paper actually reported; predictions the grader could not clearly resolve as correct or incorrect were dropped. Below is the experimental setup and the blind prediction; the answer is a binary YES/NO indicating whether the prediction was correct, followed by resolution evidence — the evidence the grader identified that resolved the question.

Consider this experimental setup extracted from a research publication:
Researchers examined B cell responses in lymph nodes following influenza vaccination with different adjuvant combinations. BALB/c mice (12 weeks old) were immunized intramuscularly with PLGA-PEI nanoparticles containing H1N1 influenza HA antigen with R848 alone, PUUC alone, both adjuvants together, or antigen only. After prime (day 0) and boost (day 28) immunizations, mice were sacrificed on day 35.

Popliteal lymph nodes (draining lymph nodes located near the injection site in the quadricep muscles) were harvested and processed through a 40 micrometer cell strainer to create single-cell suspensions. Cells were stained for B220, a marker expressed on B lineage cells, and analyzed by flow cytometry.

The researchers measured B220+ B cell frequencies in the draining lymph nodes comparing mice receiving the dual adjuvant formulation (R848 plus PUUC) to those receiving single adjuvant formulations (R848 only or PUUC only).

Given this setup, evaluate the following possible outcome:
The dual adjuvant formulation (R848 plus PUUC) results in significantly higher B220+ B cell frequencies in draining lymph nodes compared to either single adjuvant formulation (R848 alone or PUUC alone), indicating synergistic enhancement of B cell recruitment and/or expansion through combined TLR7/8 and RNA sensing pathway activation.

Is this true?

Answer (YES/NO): NO